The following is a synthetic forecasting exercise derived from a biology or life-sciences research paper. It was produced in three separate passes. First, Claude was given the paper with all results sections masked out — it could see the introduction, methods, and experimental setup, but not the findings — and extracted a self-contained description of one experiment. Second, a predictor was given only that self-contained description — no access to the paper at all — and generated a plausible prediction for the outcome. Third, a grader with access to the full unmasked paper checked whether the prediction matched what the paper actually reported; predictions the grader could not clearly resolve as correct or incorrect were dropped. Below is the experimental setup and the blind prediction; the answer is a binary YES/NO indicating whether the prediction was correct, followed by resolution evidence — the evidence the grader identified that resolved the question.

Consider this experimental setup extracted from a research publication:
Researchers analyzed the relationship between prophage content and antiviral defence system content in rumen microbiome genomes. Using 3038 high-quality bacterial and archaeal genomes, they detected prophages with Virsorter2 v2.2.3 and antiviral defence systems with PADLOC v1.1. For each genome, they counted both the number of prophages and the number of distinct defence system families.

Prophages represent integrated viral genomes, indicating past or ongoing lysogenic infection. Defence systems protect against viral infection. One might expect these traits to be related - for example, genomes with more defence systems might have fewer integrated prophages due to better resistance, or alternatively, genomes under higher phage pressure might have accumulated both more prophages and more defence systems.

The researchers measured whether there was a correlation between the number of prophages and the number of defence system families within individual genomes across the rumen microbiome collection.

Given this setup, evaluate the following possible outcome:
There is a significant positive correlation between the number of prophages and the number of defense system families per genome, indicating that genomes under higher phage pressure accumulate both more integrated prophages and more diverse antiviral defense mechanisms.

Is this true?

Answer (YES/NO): NO